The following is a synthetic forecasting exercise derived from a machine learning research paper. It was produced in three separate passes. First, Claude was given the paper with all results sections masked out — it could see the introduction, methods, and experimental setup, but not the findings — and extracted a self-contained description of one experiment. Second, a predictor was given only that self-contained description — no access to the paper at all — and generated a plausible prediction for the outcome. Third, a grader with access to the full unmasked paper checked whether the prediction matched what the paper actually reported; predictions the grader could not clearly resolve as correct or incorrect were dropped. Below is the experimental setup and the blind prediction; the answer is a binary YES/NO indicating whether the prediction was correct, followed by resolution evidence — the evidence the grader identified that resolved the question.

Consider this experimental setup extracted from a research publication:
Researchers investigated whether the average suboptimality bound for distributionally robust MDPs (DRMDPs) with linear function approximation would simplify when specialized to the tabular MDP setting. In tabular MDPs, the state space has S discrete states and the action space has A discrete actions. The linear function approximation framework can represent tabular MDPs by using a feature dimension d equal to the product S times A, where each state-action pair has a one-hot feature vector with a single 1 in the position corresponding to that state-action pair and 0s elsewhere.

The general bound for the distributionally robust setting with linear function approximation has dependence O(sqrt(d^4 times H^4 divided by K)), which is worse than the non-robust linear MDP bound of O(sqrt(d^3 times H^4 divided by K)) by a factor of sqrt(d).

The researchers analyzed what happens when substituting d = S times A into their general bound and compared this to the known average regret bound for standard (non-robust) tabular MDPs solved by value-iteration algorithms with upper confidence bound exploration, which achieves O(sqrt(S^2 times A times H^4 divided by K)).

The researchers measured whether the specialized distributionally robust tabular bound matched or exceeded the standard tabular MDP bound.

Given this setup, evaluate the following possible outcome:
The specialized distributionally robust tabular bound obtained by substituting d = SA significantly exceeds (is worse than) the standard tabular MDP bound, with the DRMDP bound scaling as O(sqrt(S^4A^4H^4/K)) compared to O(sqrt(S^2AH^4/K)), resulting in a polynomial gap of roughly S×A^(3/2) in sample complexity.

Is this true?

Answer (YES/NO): NO